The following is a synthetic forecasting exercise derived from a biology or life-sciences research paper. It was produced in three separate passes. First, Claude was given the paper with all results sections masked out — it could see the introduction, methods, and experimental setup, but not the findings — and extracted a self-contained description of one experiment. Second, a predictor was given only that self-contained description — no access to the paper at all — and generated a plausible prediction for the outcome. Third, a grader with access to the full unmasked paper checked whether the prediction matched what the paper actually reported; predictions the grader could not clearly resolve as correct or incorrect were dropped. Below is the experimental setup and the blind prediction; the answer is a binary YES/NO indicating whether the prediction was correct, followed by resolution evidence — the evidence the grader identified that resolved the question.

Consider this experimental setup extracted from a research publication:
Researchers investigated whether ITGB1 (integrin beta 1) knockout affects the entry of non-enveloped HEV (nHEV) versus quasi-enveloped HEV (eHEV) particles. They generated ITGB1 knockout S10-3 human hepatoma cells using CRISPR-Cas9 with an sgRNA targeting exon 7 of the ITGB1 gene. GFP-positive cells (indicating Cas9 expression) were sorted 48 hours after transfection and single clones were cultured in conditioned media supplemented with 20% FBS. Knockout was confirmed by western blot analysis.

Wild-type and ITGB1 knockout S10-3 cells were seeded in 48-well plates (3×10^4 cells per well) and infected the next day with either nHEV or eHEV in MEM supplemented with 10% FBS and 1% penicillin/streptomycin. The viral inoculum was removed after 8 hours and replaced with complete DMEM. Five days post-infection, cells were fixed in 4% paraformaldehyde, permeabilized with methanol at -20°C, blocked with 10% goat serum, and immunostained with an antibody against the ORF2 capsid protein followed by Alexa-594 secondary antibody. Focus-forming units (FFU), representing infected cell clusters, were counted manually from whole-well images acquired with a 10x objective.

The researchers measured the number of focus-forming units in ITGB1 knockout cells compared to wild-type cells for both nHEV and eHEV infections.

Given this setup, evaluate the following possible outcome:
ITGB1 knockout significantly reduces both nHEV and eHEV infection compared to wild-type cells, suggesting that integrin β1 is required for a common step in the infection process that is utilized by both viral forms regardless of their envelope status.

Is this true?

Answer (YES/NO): NO